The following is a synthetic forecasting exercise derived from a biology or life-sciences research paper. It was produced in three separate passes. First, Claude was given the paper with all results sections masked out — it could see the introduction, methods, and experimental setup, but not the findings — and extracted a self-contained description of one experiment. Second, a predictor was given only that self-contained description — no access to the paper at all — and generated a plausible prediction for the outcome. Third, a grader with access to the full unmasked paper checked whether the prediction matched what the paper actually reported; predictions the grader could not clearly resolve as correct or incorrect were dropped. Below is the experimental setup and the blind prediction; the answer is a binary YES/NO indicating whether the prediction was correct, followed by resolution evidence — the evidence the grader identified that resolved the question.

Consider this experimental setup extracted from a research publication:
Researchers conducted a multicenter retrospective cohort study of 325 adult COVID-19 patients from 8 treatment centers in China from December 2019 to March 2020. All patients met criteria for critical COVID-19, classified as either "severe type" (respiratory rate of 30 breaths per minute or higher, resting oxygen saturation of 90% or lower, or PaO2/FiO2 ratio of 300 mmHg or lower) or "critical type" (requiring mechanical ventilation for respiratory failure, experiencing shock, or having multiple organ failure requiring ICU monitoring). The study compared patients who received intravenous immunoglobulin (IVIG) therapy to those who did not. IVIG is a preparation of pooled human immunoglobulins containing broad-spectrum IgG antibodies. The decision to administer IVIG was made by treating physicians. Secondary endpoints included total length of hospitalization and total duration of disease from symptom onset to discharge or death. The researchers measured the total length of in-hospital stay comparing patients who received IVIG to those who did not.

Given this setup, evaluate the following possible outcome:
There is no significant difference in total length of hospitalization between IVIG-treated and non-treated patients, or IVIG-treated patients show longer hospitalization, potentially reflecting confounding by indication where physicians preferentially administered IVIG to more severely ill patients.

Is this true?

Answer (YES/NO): YES